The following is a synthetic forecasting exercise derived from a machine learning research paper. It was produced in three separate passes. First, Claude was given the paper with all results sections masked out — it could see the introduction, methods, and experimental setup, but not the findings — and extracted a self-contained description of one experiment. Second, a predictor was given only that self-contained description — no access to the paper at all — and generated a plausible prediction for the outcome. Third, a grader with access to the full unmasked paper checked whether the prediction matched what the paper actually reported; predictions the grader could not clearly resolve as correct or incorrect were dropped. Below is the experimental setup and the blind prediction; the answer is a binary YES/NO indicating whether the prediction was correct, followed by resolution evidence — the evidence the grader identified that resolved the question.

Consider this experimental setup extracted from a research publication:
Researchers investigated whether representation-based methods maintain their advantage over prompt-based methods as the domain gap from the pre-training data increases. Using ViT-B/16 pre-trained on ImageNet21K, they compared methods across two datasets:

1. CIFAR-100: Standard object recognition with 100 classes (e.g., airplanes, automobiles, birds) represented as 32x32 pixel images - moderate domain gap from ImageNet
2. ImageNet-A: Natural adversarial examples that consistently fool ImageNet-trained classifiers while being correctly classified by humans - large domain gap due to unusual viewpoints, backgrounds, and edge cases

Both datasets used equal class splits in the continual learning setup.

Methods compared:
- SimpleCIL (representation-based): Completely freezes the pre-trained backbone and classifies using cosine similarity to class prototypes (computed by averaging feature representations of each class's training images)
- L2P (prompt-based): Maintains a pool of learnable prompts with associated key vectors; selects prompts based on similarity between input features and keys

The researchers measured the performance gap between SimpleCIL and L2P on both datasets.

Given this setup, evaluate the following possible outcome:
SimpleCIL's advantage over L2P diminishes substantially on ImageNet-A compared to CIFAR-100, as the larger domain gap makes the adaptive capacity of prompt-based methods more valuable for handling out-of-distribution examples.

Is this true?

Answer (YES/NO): NO